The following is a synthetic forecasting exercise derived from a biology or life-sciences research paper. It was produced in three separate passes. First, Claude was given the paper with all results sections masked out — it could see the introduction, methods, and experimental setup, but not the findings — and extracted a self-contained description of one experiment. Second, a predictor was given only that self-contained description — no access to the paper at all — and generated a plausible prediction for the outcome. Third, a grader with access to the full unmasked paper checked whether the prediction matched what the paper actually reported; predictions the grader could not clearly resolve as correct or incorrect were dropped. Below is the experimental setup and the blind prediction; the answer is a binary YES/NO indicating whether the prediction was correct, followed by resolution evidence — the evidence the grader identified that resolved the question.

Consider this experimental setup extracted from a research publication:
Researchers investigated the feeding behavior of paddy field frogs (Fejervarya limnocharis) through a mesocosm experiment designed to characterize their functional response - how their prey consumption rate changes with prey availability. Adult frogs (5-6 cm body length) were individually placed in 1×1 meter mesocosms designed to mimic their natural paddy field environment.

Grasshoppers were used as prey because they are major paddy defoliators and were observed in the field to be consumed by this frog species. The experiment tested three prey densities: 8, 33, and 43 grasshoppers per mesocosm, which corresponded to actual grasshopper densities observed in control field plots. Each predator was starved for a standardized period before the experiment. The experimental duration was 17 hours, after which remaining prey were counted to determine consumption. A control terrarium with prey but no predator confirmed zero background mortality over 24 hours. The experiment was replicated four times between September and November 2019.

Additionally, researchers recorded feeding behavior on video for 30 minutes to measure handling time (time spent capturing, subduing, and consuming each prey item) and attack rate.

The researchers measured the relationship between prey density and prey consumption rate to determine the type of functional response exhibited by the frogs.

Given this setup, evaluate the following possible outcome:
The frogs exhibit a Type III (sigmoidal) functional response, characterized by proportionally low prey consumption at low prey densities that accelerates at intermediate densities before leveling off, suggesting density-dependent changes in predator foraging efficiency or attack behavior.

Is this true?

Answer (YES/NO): NO